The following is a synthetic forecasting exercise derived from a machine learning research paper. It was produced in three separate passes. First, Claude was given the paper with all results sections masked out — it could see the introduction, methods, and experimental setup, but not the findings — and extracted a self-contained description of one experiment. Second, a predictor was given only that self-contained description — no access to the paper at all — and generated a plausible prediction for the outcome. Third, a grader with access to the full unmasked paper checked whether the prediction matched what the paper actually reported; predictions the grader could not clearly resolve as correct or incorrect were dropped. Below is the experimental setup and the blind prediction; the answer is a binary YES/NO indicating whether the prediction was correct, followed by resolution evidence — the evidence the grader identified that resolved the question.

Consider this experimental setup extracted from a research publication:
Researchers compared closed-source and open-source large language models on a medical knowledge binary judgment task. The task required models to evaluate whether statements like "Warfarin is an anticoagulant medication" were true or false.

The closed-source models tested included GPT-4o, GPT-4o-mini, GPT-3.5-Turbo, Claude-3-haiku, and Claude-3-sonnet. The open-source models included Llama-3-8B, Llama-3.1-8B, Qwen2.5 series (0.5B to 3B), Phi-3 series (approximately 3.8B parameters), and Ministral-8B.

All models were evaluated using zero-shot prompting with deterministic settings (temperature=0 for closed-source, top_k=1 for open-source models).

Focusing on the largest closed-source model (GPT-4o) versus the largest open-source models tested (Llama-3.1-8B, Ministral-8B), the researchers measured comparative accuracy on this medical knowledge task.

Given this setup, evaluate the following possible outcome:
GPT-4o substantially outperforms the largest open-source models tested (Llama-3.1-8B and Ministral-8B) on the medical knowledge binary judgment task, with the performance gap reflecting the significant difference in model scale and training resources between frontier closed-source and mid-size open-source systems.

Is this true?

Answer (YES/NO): YES